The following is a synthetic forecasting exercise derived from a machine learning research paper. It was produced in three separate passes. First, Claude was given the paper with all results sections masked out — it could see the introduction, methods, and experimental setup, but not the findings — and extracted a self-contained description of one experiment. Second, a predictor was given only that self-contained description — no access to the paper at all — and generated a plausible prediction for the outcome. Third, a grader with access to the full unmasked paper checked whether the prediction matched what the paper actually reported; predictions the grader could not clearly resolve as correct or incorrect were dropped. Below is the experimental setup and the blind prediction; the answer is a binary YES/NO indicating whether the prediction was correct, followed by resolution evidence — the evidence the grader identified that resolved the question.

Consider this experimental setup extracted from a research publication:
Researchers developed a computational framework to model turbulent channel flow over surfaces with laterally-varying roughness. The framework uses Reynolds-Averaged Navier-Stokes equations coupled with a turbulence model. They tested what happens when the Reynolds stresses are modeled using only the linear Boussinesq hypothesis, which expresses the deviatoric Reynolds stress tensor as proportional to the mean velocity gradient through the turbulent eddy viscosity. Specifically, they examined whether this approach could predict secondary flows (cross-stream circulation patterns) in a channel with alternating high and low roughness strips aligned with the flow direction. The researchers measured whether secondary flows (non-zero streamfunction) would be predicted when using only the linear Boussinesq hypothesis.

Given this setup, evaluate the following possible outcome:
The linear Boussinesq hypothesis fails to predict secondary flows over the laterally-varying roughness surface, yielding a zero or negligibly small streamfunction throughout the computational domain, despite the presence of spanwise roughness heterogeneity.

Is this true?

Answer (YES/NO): YES